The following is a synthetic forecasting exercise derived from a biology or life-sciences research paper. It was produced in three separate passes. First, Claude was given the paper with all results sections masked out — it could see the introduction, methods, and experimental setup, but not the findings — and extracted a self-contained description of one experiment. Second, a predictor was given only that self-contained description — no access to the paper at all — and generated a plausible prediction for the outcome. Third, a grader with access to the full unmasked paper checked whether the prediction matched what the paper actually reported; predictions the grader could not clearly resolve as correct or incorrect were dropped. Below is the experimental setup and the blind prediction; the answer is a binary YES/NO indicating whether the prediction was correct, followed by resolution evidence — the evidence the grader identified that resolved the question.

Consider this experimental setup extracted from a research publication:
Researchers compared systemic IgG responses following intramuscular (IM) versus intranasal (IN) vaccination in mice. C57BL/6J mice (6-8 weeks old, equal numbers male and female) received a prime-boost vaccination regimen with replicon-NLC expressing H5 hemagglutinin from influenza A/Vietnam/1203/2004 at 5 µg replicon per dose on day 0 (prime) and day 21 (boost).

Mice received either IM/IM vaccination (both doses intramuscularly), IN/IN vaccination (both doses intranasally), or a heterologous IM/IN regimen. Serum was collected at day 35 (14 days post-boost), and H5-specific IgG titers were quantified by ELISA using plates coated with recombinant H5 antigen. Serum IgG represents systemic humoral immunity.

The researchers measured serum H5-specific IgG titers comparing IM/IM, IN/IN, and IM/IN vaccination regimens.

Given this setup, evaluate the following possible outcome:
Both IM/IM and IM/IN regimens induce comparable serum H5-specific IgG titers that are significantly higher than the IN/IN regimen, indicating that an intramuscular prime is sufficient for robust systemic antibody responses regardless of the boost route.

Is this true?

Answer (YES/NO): NO